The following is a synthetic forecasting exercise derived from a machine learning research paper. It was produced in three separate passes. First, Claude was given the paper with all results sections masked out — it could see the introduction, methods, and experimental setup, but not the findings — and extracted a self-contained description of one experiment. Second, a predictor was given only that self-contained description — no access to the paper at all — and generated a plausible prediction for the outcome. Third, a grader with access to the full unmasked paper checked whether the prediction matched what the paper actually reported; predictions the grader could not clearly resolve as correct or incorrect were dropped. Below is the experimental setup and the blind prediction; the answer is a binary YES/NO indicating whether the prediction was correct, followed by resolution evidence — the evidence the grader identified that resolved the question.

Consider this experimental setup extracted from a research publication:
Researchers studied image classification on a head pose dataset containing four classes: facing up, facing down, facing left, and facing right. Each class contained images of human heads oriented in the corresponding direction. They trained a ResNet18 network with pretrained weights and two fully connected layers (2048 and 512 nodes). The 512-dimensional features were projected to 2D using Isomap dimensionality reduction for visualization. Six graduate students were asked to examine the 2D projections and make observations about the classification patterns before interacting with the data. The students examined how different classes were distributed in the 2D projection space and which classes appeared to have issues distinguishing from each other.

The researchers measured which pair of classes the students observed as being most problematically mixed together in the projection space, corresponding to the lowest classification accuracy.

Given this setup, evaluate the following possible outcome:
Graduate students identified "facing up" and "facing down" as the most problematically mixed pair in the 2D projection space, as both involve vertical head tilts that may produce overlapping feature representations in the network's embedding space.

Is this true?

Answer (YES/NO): NO